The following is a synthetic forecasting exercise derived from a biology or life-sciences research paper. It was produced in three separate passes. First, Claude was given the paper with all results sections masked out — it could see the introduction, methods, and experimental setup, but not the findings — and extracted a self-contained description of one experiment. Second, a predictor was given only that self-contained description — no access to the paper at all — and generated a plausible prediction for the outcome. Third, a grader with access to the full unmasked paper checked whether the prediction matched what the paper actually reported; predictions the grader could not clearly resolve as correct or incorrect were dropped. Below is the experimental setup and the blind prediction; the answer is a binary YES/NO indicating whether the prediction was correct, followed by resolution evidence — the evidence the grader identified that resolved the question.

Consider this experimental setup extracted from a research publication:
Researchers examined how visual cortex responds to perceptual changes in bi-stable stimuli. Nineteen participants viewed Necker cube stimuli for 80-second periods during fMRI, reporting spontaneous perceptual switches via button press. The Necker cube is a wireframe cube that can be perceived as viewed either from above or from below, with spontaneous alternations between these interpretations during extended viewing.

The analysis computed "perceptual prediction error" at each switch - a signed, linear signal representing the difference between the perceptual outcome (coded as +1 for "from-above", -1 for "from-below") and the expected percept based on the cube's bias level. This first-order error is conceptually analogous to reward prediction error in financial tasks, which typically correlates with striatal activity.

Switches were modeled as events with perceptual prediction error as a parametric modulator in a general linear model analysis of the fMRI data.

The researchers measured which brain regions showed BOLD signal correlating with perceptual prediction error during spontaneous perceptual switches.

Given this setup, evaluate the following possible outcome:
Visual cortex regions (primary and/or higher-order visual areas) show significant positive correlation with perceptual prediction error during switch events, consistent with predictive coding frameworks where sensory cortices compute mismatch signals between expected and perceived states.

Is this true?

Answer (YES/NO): YES